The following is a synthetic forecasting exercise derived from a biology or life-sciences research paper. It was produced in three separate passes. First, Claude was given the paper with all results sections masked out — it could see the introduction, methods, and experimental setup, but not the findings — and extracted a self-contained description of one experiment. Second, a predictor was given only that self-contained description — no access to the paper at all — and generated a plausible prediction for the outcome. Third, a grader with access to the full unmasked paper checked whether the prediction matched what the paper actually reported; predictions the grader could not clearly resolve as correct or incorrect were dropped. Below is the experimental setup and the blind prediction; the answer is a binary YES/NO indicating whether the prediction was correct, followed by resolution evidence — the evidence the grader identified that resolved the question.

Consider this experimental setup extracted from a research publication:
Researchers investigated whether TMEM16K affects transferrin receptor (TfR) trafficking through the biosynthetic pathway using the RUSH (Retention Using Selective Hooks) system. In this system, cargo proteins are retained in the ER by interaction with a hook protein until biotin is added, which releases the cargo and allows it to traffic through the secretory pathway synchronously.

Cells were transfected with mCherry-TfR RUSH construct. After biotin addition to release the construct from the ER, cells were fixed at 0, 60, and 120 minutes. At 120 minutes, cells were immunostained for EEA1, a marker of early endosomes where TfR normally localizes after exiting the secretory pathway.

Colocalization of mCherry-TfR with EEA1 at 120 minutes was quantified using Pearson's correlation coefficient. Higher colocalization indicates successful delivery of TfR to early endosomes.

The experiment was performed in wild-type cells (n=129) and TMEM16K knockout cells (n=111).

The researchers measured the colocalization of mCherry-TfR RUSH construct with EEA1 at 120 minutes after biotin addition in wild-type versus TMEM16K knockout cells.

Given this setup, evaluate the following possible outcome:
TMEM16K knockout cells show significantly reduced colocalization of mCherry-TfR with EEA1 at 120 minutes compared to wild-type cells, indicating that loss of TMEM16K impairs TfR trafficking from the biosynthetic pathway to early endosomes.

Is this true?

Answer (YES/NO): NO